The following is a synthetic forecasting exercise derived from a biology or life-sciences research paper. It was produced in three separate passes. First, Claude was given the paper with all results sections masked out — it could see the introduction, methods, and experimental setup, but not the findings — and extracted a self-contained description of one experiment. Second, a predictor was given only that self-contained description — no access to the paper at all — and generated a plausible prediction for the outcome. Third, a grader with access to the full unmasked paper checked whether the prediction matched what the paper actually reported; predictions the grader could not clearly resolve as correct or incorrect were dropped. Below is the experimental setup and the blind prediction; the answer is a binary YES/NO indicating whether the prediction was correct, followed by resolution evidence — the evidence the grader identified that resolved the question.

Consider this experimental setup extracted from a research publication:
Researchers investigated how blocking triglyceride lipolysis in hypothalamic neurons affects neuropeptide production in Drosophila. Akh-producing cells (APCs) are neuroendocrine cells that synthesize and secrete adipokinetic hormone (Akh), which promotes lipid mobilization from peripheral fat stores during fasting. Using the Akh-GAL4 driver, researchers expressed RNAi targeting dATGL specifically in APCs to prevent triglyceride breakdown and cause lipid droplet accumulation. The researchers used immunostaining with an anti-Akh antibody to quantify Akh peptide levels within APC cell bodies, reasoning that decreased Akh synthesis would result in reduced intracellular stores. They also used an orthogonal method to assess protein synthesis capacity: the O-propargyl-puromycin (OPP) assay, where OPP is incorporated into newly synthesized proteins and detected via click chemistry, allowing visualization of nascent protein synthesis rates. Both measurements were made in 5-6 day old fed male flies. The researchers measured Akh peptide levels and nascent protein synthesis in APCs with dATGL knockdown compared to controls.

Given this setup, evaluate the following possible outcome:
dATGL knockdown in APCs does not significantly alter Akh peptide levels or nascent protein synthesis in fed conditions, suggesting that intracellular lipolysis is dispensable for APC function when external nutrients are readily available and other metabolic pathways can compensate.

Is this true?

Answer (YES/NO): NO